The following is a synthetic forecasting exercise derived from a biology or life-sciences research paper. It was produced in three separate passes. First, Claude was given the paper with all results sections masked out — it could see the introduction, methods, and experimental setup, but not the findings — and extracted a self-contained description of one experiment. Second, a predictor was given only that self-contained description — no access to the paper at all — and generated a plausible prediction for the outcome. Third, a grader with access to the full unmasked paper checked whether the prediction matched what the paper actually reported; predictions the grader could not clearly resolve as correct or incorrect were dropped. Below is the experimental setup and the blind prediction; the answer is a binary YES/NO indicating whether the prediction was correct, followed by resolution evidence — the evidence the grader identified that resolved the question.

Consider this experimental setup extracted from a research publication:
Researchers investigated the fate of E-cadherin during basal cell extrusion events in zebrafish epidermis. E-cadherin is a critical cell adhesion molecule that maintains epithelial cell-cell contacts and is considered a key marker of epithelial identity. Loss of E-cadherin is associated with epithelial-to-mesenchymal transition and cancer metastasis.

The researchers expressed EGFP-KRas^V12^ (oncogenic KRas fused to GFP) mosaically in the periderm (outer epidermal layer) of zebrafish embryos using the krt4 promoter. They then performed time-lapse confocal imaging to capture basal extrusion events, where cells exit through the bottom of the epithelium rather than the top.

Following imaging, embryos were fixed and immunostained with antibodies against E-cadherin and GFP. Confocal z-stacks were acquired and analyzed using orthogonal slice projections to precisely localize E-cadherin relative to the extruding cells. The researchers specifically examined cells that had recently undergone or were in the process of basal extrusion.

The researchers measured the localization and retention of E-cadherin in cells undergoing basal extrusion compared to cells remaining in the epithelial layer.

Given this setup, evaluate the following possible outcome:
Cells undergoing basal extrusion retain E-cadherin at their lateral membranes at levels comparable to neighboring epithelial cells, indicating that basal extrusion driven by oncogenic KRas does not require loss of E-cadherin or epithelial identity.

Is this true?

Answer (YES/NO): NO